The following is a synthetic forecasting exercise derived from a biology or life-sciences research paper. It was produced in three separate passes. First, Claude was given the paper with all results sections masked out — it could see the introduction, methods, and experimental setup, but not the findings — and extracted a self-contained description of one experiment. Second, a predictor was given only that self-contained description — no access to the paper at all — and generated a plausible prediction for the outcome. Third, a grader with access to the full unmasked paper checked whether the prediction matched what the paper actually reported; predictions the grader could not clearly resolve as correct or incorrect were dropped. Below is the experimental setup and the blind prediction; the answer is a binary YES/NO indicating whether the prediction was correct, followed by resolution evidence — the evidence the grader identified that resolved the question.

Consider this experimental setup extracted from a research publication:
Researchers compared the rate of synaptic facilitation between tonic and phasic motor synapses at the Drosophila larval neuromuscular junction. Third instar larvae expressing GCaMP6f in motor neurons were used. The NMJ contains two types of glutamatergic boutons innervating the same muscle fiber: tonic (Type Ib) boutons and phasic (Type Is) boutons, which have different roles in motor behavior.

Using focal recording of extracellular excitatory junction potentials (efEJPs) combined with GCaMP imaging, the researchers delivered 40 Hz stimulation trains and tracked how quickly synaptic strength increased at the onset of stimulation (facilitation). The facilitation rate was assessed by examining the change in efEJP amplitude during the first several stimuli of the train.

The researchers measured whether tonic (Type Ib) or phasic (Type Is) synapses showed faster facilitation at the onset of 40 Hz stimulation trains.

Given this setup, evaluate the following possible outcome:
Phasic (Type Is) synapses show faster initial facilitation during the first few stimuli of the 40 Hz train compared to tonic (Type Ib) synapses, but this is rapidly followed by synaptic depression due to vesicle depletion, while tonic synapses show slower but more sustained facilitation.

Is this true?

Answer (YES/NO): YES